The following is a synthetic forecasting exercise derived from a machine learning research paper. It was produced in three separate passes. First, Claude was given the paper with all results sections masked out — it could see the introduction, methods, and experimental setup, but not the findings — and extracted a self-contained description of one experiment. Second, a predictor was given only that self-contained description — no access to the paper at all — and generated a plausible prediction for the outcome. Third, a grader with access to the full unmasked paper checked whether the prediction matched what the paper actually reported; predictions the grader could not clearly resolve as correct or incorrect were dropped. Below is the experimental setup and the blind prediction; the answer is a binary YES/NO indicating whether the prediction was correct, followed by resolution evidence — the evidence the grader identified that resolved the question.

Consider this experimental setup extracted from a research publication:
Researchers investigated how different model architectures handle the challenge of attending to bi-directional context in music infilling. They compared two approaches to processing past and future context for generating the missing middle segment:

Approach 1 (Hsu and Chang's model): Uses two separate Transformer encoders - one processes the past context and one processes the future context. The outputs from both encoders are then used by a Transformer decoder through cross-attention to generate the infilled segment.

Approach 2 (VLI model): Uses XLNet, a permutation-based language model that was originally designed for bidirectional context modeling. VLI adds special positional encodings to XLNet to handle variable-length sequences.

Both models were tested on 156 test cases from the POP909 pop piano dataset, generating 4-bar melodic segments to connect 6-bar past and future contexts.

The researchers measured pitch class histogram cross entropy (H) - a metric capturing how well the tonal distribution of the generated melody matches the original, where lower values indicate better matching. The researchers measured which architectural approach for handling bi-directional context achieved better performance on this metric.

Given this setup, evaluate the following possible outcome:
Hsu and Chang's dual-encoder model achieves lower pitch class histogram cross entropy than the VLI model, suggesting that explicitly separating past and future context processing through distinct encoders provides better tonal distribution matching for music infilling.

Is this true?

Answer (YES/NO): NO